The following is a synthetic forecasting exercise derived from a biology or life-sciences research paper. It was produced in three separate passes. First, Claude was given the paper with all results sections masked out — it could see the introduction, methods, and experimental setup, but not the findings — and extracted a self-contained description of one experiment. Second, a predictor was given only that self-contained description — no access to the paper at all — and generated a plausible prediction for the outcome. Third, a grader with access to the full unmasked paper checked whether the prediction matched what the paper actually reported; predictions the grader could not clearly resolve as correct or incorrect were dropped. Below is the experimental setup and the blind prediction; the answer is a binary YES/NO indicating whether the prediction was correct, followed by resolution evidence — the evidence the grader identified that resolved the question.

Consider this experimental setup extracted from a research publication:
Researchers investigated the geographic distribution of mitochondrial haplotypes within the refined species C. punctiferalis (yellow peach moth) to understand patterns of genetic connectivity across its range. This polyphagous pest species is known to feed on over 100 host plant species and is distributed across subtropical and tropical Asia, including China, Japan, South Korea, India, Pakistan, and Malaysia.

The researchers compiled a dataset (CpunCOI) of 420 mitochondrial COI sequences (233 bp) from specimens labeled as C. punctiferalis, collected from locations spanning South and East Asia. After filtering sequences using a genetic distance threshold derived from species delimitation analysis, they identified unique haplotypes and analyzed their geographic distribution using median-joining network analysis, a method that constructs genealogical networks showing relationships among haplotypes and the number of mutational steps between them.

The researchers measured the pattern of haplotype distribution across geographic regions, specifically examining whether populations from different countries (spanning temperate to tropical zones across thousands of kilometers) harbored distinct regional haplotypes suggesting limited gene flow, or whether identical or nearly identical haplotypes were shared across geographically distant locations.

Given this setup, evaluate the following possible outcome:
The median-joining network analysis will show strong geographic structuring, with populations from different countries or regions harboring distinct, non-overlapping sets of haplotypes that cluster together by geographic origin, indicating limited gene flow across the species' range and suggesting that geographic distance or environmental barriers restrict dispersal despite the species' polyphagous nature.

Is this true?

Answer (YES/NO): NO